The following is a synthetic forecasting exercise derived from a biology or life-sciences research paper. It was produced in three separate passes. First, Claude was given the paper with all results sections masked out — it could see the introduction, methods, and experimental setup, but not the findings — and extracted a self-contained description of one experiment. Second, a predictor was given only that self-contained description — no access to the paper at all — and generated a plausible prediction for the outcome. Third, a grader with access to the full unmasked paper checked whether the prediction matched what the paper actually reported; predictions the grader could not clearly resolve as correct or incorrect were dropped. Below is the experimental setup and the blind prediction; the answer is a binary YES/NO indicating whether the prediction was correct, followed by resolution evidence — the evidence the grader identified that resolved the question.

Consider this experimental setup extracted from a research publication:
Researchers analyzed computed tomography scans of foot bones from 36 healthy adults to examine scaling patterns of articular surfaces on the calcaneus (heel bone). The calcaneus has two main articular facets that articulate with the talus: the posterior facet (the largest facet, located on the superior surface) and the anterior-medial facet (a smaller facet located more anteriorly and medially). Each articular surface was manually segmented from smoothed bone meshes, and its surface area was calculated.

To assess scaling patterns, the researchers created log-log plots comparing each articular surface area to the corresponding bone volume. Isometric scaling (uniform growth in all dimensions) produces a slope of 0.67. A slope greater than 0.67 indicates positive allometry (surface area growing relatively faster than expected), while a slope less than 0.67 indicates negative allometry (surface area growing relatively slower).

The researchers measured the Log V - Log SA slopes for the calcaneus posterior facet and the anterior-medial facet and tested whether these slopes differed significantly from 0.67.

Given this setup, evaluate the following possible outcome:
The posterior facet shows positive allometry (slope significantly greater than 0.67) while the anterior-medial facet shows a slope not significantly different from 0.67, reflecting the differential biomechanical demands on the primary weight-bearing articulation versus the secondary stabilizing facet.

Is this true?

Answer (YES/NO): NO